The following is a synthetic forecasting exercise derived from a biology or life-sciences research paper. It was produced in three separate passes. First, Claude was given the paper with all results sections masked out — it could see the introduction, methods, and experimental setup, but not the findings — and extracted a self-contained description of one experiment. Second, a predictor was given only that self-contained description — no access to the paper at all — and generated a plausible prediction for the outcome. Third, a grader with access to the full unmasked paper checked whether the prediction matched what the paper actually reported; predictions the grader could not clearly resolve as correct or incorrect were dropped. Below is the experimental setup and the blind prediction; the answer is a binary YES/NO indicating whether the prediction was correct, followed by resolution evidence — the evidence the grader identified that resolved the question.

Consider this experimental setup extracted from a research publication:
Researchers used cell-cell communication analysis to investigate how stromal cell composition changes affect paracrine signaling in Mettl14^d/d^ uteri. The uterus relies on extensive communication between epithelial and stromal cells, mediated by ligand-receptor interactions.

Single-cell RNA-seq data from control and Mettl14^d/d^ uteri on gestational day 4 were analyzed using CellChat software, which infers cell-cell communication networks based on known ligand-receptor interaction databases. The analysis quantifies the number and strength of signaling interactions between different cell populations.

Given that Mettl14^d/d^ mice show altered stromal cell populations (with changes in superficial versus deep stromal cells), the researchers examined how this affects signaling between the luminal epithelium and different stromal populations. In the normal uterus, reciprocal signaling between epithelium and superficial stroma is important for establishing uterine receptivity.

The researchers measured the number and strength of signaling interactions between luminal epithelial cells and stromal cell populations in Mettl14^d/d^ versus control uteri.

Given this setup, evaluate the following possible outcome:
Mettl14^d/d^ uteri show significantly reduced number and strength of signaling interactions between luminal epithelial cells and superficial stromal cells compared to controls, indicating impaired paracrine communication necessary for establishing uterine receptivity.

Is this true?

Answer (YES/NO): YES